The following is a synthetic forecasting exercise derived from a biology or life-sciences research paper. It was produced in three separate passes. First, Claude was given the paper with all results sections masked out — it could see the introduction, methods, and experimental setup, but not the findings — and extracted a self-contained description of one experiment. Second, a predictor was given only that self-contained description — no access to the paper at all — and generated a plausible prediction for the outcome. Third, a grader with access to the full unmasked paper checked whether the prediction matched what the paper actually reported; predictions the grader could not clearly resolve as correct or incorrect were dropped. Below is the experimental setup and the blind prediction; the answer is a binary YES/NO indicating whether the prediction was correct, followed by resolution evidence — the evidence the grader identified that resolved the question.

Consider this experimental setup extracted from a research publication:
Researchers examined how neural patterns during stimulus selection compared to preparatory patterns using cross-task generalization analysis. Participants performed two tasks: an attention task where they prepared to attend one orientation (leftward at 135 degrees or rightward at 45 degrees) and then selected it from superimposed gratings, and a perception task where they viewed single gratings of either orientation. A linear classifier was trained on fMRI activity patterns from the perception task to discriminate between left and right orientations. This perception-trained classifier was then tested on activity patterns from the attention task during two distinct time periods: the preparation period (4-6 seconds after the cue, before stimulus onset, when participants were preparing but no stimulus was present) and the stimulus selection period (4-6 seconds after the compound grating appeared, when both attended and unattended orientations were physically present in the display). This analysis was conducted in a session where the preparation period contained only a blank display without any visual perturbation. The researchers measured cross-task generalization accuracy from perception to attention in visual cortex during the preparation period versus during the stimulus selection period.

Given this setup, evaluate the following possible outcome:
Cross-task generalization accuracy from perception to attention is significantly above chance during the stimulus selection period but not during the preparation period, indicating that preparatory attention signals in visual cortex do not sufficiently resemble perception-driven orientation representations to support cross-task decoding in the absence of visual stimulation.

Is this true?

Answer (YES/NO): YES